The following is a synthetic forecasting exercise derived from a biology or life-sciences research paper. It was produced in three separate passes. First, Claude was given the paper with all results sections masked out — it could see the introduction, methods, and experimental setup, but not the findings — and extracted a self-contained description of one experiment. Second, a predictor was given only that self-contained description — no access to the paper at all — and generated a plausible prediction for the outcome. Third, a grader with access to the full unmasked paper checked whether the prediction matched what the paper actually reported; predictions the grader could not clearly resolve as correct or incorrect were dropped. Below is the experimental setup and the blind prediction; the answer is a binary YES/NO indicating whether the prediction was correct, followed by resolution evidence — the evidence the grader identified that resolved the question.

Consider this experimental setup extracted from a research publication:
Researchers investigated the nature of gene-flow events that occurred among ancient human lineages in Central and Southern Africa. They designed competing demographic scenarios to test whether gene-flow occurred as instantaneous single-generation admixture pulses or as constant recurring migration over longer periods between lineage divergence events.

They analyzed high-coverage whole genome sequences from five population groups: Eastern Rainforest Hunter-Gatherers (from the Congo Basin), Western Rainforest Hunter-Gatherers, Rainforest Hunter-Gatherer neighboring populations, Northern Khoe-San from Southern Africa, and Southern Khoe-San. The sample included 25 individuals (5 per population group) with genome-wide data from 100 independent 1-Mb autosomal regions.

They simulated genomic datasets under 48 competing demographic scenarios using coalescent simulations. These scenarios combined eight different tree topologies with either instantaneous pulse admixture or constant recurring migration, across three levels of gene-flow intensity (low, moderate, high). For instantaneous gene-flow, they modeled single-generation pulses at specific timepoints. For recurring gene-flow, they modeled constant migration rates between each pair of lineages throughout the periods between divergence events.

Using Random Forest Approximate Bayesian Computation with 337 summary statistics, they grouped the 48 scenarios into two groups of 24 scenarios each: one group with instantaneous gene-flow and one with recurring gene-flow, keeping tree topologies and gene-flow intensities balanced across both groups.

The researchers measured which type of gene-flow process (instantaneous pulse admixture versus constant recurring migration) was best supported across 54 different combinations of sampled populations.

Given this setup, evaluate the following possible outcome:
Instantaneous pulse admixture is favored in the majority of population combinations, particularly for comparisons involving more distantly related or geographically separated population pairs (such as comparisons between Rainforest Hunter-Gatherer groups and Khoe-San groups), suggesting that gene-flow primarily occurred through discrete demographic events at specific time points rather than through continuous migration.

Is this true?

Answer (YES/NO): YES